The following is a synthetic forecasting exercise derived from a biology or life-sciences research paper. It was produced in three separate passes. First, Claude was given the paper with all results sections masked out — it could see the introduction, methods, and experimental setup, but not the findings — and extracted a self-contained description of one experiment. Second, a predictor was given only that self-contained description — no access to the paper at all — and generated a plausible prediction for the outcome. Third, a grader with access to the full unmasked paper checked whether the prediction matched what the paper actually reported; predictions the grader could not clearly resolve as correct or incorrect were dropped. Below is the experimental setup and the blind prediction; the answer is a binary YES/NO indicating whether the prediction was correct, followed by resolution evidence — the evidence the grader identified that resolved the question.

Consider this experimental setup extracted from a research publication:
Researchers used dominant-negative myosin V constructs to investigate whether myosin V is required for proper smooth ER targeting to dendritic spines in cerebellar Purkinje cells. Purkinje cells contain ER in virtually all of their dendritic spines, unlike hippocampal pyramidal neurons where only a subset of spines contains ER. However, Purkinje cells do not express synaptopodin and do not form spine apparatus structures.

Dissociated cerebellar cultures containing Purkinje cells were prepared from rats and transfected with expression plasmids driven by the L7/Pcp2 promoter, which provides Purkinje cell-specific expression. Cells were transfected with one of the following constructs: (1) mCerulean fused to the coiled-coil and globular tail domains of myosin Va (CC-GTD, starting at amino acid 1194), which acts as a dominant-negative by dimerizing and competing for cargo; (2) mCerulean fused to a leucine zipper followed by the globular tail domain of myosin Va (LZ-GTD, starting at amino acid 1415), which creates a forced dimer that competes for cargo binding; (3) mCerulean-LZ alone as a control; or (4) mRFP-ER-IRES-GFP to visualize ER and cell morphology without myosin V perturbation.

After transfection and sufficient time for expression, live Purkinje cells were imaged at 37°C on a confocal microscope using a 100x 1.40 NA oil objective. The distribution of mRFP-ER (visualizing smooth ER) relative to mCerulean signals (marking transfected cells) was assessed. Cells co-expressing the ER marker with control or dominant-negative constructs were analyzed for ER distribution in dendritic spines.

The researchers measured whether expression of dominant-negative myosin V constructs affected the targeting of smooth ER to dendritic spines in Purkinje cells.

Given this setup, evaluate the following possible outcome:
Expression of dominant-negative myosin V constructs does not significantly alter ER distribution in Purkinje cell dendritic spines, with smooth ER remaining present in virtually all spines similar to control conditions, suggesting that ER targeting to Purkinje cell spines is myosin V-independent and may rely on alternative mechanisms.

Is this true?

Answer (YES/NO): NO